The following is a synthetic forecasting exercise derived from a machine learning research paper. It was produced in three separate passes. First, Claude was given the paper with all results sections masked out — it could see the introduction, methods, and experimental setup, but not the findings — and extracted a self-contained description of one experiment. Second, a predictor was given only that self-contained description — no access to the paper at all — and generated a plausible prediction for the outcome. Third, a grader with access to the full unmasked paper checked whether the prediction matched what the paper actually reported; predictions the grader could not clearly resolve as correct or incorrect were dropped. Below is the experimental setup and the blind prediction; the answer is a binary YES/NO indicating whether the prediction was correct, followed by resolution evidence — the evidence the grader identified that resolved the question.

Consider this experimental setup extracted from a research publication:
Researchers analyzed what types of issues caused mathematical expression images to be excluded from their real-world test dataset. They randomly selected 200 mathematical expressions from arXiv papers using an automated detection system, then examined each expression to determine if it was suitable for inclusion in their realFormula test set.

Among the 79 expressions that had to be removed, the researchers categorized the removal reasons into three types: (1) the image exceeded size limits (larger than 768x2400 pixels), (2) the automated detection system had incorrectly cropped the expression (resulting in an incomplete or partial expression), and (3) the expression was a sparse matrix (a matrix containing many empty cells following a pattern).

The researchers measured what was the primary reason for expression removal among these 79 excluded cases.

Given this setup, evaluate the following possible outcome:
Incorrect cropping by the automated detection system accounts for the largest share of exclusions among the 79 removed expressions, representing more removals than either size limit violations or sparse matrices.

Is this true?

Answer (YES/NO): NO